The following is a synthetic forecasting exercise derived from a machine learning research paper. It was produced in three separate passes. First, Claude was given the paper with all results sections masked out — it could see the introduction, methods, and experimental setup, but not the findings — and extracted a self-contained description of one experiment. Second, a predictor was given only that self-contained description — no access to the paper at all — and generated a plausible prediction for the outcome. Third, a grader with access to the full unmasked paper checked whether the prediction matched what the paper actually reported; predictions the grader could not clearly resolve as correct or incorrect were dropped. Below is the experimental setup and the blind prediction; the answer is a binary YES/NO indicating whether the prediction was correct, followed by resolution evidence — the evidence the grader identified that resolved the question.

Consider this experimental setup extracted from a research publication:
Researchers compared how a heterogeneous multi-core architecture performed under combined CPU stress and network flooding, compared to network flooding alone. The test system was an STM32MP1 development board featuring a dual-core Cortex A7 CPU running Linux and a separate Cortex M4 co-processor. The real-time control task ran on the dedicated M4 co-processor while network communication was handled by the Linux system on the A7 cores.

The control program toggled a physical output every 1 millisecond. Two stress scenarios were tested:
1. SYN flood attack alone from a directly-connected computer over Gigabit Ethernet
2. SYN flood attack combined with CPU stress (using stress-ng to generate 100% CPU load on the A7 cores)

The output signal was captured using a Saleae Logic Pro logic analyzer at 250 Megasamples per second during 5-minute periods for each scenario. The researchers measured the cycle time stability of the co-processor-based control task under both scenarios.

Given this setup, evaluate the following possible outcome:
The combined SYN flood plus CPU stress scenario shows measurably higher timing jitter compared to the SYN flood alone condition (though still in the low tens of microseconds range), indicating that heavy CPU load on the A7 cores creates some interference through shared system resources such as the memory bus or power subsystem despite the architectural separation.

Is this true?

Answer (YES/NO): NO